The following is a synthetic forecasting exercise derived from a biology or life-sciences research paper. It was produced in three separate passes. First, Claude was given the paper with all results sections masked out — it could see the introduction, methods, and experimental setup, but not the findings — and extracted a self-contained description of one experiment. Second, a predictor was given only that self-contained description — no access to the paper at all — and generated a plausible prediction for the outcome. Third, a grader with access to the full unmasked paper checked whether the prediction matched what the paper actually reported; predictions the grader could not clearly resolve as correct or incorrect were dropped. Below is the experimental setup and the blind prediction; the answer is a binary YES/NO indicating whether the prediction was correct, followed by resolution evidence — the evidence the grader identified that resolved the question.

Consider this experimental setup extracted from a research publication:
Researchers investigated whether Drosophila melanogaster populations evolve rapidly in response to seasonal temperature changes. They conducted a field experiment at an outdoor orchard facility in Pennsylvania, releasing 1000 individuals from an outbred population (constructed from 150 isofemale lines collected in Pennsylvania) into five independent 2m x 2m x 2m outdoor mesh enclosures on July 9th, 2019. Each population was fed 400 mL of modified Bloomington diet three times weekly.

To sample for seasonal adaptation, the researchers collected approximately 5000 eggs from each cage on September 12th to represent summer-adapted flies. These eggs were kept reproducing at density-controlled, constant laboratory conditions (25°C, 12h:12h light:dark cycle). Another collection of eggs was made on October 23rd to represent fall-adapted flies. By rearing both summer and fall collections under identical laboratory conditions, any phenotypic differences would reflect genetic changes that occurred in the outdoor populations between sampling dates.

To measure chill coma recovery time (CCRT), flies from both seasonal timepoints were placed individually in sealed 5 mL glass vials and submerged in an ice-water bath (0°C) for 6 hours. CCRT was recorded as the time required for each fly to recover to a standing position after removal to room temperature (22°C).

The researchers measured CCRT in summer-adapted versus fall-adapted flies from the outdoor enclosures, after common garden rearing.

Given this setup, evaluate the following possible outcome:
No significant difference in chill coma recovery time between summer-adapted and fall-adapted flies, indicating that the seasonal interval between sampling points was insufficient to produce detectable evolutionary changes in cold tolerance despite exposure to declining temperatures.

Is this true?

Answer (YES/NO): YES